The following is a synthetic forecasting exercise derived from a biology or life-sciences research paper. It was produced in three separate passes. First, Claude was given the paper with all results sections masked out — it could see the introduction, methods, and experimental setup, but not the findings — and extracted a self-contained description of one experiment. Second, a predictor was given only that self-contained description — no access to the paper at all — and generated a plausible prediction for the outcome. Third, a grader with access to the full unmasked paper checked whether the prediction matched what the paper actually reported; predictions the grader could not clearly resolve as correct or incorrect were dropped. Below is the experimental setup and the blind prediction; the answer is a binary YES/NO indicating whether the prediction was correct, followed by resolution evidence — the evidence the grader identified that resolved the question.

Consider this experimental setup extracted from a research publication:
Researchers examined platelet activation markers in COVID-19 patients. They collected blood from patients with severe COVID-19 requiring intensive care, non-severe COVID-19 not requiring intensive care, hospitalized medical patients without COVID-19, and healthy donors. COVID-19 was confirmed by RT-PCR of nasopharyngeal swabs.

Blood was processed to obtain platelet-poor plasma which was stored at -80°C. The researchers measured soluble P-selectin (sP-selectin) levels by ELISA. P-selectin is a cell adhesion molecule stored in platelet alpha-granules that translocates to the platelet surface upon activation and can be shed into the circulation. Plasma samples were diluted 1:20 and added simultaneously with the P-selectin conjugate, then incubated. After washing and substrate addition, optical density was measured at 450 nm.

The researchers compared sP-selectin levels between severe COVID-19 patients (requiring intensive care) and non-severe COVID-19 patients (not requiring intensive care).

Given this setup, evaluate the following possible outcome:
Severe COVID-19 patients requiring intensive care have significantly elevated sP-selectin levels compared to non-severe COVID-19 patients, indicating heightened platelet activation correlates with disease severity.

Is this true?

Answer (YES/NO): YES